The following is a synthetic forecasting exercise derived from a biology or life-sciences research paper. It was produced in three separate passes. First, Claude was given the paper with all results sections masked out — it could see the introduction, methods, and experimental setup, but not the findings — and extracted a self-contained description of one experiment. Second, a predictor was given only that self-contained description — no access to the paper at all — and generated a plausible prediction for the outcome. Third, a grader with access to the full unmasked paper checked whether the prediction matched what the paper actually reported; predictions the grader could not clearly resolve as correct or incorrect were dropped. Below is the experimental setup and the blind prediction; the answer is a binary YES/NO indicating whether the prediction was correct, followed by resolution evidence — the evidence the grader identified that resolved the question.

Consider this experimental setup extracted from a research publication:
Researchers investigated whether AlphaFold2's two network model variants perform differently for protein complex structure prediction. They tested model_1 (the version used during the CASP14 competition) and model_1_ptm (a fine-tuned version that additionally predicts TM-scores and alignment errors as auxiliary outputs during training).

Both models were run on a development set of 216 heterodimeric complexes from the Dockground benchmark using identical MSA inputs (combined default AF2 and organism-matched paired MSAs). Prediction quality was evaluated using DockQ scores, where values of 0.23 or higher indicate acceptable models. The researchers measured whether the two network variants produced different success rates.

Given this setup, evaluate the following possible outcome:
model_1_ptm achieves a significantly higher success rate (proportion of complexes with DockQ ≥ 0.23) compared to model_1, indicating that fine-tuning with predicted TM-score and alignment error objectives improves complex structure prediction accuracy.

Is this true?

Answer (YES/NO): NO